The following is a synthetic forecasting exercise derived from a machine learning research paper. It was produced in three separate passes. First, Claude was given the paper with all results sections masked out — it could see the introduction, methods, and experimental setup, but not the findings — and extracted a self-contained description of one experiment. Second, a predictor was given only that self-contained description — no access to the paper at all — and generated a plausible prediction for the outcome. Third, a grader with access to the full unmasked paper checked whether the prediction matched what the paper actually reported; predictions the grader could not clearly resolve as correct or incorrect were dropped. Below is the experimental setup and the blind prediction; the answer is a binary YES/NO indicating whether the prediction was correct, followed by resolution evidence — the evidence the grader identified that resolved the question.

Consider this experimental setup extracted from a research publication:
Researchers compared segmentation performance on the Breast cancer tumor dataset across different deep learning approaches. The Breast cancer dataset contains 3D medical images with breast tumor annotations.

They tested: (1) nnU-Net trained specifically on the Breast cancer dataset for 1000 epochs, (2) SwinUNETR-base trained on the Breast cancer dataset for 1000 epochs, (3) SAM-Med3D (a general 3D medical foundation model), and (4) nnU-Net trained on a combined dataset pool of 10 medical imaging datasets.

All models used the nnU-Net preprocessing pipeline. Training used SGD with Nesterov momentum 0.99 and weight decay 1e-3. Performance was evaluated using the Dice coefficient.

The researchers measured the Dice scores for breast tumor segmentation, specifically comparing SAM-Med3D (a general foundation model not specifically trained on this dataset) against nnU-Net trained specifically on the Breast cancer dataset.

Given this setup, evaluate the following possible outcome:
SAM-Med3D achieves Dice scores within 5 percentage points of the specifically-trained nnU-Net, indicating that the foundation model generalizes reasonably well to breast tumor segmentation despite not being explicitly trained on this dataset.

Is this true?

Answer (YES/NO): YES